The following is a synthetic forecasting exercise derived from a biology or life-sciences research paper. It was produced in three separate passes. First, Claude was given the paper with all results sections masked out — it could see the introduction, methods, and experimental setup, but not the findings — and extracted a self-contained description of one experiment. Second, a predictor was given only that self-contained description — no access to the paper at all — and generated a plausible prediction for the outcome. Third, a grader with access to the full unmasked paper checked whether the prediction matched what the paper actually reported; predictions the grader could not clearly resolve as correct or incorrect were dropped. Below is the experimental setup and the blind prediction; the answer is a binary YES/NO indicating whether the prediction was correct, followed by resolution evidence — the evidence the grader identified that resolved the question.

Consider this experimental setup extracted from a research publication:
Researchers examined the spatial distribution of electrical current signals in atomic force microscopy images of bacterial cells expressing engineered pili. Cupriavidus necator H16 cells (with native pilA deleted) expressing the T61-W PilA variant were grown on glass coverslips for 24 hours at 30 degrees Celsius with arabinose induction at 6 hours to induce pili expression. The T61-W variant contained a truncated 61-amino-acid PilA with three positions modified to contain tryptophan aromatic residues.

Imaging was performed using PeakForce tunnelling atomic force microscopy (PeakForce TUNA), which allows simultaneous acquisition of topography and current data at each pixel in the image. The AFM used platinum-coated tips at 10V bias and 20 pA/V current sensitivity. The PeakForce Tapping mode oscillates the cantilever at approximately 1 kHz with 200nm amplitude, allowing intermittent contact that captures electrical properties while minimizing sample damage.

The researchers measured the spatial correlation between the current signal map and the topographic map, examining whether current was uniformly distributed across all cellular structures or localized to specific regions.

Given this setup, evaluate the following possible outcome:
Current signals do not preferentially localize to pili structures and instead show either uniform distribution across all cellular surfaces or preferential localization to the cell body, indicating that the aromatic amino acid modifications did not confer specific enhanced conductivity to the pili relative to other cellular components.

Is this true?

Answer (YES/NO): NO